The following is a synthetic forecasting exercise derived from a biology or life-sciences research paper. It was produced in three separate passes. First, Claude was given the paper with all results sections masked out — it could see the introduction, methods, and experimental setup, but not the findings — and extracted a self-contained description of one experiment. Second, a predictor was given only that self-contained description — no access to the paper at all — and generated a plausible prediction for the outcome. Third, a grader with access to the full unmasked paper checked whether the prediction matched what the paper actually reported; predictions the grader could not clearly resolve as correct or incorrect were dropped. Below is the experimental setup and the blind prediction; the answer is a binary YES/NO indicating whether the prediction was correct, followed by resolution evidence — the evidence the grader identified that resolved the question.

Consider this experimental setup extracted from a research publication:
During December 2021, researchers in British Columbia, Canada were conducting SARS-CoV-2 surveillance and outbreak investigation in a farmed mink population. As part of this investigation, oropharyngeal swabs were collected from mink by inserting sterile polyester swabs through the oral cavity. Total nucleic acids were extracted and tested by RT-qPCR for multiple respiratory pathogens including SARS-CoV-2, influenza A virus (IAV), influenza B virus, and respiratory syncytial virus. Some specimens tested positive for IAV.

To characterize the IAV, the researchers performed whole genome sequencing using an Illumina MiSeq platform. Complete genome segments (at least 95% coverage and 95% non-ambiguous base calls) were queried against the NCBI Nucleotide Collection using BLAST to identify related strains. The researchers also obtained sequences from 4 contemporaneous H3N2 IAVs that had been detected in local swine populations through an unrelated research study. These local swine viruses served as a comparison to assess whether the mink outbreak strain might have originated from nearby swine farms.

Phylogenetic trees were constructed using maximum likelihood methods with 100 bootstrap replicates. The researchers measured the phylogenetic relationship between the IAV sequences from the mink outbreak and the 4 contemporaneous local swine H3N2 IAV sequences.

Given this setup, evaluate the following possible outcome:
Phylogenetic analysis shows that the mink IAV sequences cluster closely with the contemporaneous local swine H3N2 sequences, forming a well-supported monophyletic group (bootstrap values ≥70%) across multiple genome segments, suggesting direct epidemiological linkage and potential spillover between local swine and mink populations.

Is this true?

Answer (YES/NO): NO